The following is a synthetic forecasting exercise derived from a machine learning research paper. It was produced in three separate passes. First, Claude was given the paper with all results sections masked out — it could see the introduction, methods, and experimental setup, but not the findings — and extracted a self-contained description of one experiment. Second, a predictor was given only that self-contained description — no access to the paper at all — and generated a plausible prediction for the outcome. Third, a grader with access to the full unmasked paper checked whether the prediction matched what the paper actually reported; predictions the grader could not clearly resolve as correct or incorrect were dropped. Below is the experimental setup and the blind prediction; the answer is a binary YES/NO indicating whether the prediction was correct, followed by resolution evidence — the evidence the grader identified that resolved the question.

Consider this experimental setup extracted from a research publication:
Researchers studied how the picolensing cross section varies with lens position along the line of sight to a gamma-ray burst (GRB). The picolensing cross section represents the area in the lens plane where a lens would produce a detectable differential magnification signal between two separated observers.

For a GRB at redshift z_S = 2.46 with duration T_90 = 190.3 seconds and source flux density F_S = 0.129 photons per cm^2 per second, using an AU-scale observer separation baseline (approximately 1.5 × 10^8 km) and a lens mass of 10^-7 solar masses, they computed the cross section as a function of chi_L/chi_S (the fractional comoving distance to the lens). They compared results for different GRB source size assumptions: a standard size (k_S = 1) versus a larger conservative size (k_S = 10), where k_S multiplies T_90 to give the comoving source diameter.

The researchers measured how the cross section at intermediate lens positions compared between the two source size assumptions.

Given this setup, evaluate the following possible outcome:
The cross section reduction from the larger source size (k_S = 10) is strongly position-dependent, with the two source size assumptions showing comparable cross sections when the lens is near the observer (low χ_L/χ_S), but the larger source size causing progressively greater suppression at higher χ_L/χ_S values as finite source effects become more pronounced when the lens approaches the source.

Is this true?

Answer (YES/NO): NO